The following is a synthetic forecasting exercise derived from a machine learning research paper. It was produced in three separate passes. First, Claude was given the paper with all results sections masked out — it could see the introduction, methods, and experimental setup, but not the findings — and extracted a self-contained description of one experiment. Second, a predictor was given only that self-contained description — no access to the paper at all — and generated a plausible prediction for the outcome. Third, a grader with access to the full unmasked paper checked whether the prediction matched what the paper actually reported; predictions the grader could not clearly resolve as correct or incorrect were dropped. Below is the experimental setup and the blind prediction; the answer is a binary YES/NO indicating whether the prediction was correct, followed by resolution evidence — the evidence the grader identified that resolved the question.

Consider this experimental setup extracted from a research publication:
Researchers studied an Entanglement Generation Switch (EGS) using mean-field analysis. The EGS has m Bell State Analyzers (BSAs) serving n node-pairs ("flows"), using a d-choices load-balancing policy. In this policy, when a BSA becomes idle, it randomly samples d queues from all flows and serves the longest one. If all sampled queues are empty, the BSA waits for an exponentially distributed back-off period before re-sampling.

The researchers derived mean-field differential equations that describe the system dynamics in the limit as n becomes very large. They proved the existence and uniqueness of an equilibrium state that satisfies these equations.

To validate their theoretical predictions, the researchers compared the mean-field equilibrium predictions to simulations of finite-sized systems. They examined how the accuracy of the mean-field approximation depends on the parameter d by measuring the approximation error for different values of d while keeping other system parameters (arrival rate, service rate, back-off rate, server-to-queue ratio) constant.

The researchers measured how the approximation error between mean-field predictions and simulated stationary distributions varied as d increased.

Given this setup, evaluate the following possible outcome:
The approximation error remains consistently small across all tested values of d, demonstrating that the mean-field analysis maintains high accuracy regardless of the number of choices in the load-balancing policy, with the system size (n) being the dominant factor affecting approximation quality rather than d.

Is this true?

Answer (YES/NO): NO